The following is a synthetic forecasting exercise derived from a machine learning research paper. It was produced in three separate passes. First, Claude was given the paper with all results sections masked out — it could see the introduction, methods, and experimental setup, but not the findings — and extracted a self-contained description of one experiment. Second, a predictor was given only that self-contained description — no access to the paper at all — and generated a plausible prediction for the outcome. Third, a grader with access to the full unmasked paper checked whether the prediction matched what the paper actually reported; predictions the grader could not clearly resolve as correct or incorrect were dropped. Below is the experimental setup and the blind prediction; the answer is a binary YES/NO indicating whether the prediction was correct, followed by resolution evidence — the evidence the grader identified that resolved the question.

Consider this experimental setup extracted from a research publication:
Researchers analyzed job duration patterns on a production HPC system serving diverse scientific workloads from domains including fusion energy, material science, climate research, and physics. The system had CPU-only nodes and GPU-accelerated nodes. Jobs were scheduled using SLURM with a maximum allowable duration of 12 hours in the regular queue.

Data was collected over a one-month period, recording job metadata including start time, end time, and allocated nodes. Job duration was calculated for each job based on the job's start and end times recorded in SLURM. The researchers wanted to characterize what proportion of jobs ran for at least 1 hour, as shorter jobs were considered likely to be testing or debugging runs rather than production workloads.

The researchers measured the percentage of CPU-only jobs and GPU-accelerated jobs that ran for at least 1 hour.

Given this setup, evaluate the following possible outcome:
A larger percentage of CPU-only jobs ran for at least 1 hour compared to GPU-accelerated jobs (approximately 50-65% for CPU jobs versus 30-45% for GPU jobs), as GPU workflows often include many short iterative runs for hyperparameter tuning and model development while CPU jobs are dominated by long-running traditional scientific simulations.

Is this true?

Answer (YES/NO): NO